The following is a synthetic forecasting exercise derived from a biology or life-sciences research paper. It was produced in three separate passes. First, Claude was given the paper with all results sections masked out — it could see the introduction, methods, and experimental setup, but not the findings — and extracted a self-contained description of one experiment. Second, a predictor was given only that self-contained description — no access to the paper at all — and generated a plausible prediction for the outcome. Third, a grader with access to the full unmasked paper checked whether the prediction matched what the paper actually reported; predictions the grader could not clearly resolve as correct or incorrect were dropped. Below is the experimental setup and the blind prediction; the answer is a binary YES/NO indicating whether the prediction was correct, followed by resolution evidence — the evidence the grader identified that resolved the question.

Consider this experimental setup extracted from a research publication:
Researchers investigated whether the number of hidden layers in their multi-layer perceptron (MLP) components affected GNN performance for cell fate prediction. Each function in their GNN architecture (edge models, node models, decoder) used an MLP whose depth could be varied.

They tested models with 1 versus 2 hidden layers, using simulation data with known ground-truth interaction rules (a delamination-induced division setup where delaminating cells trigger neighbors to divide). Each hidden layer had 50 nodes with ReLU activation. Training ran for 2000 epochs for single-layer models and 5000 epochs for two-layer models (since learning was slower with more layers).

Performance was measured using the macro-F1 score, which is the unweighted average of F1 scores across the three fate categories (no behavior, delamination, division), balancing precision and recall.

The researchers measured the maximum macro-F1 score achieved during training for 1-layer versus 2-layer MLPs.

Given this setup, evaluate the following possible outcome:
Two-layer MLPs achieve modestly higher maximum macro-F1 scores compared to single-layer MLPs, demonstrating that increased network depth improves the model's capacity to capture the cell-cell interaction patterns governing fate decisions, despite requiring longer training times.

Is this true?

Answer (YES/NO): NO